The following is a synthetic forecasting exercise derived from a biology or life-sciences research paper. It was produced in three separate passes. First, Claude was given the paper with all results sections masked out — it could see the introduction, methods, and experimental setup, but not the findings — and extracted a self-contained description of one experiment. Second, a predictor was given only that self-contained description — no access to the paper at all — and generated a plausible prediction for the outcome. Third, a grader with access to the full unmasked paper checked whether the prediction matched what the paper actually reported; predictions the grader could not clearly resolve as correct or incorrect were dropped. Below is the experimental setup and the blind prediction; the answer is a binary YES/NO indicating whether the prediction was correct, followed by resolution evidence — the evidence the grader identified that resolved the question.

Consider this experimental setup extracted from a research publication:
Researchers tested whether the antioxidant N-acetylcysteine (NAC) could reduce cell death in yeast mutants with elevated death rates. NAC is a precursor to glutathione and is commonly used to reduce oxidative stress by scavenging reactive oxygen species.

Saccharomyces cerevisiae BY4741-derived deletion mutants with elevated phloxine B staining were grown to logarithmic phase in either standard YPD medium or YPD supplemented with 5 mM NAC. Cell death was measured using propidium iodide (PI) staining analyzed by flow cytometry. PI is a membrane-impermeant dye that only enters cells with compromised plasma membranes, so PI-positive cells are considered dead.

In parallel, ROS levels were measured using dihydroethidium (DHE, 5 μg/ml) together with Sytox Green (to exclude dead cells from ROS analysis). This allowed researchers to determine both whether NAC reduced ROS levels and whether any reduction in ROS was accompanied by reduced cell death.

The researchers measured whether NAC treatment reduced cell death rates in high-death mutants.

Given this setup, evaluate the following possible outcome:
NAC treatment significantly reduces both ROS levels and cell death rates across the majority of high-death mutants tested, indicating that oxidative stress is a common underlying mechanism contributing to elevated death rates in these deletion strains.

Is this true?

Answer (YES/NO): NO